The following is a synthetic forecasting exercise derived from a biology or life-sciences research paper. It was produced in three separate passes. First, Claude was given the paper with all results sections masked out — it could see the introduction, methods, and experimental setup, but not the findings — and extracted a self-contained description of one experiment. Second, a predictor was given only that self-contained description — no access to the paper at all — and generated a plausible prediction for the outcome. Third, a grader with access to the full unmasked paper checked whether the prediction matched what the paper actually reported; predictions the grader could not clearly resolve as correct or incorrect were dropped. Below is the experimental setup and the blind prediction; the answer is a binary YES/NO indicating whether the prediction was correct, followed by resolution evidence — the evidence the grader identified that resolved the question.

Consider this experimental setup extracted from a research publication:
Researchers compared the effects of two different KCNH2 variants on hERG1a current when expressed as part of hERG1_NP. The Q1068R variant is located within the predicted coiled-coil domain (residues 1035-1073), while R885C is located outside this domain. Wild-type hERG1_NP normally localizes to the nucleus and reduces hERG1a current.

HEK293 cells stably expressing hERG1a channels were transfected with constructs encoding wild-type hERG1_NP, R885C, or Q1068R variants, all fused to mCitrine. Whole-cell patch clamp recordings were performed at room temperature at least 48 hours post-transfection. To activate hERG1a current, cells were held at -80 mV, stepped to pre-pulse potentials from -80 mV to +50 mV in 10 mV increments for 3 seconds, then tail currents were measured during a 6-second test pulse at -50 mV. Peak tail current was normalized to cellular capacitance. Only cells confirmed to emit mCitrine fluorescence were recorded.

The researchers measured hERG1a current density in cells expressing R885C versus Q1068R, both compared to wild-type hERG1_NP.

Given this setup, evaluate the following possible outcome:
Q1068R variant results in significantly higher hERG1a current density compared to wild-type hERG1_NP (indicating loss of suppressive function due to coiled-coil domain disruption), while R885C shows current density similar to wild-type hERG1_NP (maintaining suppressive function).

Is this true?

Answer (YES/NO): NO